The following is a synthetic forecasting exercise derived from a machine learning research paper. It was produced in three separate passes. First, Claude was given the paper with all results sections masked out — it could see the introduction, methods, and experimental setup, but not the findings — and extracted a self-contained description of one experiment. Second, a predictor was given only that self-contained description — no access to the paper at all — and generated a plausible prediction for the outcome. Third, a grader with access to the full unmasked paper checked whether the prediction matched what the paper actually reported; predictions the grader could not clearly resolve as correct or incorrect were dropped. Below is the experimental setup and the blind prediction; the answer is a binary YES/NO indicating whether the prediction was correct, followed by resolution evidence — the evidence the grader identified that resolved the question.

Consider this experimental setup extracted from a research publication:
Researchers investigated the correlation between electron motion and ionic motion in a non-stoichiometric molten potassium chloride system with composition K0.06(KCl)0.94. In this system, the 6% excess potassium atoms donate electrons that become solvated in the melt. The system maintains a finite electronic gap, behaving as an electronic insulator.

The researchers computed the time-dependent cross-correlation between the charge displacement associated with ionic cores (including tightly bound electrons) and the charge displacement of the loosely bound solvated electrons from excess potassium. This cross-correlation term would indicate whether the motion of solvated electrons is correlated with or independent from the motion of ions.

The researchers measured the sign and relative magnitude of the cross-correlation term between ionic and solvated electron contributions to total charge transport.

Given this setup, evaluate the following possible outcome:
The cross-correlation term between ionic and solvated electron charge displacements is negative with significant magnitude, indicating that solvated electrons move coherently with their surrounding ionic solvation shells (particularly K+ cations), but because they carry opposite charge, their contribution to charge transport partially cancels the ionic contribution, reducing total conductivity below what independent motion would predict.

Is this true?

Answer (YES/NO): NO